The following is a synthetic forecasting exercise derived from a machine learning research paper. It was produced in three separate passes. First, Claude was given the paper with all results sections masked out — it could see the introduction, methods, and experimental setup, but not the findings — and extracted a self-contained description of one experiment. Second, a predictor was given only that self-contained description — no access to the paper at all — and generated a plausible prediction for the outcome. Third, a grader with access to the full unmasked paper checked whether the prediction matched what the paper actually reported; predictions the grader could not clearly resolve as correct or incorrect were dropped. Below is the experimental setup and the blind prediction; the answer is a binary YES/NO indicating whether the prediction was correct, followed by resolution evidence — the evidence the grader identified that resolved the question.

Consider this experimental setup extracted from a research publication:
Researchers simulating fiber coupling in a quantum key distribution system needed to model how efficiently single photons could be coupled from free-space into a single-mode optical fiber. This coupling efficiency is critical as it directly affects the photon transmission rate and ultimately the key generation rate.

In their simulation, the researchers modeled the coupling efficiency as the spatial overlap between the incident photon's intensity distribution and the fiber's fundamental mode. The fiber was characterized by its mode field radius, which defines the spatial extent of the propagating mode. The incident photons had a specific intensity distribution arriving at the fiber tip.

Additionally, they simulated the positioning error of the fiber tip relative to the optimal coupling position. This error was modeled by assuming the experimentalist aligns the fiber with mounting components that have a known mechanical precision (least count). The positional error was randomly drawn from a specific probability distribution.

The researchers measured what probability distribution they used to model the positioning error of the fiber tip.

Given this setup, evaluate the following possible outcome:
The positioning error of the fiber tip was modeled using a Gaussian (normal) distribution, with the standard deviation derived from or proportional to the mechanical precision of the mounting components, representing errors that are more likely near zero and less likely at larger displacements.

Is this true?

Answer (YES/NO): YES